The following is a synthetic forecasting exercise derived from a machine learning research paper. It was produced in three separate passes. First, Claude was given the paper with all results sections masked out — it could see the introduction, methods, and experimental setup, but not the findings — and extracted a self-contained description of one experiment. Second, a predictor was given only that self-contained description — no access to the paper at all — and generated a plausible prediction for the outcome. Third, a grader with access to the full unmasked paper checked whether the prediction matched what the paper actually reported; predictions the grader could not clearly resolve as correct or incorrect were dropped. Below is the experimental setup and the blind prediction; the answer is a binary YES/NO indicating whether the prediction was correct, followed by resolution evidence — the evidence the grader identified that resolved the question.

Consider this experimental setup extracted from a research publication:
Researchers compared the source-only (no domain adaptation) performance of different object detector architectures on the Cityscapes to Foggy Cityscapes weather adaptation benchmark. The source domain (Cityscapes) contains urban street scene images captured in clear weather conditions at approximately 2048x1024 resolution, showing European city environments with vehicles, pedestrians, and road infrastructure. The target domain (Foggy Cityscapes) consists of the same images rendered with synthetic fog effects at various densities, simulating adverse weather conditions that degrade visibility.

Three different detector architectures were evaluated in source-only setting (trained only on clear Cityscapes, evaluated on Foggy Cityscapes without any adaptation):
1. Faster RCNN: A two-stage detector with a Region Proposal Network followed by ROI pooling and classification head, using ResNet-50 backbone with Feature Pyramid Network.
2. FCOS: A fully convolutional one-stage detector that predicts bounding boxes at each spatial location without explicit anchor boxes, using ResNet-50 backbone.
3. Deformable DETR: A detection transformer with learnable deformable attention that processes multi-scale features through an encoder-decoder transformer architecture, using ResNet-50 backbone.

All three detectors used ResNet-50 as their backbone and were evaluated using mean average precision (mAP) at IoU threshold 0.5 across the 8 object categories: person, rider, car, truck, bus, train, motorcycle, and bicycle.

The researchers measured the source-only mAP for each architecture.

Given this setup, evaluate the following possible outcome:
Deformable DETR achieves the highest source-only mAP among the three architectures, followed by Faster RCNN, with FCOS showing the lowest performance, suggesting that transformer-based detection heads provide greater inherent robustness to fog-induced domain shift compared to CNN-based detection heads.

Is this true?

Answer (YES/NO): NO